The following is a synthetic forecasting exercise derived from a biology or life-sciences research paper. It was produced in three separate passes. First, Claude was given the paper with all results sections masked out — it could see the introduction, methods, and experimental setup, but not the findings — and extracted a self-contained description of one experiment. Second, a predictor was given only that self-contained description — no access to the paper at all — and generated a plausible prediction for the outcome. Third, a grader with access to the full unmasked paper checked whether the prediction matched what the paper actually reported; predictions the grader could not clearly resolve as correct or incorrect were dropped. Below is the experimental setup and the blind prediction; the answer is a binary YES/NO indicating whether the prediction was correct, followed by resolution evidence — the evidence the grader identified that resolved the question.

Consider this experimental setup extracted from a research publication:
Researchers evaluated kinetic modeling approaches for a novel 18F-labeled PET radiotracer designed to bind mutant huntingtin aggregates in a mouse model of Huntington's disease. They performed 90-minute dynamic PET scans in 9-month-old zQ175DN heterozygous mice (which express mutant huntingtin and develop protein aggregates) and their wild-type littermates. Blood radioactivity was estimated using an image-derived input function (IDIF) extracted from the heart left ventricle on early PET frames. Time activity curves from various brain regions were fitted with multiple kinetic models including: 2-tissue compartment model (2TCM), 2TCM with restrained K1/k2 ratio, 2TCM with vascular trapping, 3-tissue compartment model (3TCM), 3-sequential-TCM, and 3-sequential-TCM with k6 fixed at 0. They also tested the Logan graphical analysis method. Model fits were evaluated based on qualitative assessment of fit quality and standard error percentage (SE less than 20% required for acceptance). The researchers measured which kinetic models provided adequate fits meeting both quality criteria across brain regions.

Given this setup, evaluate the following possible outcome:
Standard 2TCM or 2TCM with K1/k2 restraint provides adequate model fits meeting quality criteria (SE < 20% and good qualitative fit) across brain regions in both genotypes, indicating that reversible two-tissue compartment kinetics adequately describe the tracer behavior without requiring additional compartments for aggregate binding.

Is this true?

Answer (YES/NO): NO